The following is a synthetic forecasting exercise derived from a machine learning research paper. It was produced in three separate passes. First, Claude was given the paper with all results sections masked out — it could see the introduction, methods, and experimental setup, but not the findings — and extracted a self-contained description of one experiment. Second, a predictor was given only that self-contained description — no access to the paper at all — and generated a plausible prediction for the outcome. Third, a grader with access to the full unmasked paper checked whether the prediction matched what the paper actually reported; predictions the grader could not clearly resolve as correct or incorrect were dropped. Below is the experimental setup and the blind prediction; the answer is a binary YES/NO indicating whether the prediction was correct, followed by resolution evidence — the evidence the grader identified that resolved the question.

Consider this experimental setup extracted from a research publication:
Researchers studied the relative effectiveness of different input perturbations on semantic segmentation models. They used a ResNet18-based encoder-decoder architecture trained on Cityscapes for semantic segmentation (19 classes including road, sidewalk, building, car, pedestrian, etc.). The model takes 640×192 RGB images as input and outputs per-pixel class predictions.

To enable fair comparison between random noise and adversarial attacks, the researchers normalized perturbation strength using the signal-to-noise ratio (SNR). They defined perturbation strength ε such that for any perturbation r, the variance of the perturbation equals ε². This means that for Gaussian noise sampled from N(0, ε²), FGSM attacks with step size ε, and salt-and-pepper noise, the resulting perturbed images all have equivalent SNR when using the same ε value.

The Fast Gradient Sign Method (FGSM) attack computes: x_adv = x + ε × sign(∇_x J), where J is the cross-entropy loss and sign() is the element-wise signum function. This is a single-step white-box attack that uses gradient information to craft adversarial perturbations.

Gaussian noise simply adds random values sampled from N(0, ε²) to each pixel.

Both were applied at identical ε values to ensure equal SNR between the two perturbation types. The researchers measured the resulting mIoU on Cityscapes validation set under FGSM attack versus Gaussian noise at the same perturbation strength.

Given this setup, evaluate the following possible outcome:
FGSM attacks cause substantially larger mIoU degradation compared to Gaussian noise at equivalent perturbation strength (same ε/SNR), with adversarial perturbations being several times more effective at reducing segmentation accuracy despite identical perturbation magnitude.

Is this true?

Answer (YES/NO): YES